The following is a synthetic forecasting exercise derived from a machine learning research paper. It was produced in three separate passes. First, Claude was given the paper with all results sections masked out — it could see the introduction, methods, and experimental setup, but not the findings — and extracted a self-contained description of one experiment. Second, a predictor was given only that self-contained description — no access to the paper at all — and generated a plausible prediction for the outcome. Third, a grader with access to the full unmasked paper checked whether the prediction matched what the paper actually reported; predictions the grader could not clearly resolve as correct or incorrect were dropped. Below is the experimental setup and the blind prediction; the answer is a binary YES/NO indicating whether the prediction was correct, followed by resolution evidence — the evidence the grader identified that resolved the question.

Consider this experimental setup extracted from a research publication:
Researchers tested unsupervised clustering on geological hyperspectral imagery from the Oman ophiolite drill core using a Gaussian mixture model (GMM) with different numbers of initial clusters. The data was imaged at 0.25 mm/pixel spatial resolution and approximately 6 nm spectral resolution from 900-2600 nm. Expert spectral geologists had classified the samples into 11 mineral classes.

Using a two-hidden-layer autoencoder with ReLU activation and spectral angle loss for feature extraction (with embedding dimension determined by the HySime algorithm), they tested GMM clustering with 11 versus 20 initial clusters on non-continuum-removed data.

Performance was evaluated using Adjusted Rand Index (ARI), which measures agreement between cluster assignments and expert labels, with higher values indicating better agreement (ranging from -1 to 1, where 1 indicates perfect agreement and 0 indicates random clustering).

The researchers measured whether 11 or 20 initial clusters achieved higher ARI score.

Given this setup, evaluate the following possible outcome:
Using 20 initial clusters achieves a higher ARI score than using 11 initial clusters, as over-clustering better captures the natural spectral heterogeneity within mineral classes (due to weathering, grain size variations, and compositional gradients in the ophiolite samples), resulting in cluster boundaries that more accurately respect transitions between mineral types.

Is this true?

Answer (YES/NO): NO